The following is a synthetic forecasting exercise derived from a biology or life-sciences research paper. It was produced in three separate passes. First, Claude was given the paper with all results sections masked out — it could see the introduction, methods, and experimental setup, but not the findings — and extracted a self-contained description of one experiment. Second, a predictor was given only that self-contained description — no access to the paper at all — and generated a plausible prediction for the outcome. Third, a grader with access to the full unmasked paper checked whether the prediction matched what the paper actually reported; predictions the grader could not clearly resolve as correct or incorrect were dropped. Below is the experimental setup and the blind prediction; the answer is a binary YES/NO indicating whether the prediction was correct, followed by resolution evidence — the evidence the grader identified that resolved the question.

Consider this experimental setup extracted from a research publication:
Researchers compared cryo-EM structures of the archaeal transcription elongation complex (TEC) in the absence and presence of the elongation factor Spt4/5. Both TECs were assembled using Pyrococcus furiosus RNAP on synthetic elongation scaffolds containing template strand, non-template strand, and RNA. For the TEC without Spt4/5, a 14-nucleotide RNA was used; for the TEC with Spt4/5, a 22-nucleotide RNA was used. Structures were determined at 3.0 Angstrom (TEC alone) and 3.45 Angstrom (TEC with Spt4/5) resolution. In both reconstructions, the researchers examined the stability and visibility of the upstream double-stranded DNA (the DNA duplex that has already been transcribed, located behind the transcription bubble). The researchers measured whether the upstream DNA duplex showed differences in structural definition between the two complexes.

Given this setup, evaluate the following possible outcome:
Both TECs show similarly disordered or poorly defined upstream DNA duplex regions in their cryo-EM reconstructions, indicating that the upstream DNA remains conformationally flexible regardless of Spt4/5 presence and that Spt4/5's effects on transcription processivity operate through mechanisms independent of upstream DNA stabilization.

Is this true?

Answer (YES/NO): NO